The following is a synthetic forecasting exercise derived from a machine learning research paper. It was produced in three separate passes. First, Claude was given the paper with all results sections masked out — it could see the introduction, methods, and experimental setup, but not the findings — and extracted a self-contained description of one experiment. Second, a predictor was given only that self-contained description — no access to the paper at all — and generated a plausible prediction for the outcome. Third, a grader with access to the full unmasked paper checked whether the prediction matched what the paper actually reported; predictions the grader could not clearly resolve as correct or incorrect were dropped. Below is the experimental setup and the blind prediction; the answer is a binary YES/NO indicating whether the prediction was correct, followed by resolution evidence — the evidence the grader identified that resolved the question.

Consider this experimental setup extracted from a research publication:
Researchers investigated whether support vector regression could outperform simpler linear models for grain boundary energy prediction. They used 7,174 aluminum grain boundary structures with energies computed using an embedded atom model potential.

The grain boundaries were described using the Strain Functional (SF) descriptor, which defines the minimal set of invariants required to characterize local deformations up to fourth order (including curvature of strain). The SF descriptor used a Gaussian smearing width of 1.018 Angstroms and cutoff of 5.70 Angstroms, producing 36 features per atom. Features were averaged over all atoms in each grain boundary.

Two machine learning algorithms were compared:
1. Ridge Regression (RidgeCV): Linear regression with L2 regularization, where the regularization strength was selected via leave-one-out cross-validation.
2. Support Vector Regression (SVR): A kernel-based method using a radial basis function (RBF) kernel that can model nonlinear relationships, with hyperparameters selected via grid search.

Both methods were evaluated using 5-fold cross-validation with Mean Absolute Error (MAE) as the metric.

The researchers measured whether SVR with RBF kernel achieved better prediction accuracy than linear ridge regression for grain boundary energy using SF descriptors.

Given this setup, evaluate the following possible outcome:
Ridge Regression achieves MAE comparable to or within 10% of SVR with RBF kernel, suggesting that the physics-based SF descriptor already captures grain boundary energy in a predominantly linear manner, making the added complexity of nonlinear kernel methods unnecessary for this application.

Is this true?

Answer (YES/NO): YES